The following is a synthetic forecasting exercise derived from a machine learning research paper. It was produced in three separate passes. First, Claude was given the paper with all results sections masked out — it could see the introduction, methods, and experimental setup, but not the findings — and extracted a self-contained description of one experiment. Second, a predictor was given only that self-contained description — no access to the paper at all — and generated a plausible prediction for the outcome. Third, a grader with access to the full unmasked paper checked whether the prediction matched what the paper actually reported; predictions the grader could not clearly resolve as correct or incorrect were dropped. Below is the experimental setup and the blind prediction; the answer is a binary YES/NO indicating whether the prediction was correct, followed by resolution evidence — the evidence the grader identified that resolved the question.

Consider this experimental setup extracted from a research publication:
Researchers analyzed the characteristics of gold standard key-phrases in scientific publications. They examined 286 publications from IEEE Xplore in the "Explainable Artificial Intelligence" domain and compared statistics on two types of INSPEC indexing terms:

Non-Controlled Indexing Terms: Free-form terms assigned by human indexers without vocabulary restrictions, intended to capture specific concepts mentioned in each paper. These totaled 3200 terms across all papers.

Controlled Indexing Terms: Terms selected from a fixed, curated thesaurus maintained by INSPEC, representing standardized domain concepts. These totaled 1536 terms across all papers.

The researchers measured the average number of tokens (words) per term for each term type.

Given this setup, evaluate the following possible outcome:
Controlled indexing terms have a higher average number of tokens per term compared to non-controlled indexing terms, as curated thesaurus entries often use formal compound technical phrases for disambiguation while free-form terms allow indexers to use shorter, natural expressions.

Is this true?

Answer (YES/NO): NO